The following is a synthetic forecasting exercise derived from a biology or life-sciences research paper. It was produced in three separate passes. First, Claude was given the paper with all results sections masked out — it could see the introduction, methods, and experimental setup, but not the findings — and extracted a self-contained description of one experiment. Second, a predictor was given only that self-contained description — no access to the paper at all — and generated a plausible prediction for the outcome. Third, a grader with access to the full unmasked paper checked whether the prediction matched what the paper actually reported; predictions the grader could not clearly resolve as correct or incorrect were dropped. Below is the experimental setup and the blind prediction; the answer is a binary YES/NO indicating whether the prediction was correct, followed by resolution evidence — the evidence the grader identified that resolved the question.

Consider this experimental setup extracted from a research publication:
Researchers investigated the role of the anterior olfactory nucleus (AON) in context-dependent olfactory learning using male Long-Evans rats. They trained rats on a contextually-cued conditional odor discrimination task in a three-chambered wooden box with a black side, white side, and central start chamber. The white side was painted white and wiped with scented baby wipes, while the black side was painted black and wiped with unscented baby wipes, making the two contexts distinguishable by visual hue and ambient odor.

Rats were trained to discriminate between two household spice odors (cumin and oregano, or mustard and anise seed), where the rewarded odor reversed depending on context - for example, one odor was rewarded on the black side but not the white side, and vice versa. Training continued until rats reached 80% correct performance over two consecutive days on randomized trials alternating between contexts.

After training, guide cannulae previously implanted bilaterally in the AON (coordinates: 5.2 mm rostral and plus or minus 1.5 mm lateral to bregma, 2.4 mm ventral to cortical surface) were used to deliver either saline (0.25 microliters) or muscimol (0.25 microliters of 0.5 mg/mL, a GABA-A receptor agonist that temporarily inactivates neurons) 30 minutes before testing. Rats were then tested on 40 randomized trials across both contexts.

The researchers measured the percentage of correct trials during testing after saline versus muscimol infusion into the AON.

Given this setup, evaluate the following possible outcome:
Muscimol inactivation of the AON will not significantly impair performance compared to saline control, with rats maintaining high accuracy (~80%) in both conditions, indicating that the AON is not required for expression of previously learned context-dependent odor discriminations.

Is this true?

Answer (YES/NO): NO